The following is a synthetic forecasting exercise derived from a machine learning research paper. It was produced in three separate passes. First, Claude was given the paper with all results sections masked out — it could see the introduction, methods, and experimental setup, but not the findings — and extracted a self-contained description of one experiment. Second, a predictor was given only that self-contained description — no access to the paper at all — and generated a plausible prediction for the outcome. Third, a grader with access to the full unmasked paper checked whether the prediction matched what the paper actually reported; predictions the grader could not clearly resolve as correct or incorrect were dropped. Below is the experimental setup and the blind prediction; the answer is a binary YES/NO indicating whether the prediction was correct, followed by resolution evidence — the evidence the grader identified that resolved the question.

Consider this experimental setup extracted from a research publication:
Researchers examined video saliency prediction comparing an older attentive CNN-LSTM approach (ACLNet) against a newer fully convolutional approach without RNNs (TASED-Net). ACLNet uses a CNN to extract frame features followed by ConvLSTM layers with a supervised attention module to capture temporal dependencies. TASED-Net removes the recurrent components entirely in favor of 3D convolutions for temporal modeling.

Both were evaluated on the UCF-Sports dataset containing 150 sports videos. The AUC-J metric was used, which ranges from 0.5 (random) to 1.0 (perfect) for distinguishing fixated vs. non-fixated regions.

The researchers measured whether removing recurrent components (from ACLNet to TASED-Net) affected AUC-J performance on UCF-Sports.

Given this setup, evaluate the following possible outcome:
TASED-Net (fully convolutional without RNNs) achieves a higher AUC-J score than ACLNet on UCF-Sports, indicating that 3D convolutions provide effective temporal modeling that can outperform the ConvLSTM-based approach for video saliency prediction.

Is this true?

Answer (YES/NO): YES